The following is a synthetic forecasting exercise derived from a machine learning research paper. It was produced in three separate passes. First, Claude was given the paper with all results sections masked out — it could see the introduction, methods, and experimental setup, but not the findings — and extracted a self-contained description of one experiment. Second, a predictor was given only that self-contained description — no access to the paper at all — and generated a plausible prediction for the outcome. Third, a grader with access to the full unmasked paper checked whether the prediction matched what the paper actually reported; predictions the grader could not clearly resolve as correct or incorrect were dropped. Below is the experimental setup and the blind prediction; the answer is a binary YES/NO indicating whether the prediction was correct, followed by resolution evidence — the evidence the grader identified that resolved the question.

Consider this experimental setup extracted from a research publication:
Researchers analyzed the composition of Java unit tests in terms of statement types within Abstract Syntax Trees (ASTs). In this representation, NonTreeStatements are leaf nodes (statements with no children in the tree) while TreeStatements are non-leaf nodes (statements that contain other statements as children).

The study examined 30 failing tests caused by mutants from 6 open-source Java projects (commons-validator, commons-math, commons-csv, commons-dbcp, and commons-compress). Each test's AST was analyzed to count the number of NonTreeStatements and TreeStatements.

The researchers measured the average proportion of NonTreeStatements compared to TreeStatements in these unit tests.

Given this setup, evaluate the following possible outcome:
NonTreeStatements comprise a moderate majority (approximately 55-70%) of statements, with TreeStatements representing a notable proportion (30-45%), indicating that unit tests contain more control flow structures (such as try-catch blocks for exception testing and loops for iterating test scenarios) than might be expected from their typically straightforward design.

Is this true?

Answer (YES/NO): NO